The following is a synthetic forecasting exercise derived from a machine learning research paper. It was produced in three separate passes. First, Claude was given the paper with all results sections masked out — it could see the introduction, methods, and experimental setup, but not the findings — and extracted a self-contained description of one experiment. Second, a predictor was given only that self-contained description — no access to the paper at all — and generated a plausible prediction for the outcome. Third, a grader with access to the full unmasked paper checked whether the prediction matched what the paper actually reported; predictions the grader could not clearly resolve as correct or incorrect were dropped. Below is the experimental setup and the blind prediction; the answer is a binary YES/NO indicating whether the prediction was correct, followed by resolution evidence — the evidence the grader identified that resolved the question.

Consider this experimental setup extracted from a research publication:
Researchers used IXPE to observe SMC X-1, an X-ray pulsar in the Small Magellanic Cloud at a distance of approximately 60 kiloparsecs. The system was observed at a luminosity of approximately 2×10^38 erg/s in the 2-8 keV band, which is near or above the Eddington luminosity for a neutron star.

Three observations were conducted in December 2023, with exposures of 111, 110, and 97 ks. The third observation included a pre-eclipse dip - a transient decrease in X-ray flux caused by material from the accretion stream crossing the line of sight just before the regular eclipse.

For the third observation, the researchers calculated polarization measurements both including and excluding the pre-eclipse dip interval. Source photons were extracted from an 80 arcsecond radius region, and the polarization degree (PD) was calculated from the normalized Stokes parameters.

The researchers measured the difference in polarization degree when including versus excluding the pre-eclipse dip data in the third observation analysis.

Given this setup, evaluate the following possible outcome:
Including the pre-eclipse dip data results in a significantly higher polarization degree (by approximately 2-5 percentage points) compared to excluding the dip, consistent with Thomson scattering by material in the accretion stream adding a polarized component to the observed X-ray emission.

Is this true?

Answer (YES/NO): NO